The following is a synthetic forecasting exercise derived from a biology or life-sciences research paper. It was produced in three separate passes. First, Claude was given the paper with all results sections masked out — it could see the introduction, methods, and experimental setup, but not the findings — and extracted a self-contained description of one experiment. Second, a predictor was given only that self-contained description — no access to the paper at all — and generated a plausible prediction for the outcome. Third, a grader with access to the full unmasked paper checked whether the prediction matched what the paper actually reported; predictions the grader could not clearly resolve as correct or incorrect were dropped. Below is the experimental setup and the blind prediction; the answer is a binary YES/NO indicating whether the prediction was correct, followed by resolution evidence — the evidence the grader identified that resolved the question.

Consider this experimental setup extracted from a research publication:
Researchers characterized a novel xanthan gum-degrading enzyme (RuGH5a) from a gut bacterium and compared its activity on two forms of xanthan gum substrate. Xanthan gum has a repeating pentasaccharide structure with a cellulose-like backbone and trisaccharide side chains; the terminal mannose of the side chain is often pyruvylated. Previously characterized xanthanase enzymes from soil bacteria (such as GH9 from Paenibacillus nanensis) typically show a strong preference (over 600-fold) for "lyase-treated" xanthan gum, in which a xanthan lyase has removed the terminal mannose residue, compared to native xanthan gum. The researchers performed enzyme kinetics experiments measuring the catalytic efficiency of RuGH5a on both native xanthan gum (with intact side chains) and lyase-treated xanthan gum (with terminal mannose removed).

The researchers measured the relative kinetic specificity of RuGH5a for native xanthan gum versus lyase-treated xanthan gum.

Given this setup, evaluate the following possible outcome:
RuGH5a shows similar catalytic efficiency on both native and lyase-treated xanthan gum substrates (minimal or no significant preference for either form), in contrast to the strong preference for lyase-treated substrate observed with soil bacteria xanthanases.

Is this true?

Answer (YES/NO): YES